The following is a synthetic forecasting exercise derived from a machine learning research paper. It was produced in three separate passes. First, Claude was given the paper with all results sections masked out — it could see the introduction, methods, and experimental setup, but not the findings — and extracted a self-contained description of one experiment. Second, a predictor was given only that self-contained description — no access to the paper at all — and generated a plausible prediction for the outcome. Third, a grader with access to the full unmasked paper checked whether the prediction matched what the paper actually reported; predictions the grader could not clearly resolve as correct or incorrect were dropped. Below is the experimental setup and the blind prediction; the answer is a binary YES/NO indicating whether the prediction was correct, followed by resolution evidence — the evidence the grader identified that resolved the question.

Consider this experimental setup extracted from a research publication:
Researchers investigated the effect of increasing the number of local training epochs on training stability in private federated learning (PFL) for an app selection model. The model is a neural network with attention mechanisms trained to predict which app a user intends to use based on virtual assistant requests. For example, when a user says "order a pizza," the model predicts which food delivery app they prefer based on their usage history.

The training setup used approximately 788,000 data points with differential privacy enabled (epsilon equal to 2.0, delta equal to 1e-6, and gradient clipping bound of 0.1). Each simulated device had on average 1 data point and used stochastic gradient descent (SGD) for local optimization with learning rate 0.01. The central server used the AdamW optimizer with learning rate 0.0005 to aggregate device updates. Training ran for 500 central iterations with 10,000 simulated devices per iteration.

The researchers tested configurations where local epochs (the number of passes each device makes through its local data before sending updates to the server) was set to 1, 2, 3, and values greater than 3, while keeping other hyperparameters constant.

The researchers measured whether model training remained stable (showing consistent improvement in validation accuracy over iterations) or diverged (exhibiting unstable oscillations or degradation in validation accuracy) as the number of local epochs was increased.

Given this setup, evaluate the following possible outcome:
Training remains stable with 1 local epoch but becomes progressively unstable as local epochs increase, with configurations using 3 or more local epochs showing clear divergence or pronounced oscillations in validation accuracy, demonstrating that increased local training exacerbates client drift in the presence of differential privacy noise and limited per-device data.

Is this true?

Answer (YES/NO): NO